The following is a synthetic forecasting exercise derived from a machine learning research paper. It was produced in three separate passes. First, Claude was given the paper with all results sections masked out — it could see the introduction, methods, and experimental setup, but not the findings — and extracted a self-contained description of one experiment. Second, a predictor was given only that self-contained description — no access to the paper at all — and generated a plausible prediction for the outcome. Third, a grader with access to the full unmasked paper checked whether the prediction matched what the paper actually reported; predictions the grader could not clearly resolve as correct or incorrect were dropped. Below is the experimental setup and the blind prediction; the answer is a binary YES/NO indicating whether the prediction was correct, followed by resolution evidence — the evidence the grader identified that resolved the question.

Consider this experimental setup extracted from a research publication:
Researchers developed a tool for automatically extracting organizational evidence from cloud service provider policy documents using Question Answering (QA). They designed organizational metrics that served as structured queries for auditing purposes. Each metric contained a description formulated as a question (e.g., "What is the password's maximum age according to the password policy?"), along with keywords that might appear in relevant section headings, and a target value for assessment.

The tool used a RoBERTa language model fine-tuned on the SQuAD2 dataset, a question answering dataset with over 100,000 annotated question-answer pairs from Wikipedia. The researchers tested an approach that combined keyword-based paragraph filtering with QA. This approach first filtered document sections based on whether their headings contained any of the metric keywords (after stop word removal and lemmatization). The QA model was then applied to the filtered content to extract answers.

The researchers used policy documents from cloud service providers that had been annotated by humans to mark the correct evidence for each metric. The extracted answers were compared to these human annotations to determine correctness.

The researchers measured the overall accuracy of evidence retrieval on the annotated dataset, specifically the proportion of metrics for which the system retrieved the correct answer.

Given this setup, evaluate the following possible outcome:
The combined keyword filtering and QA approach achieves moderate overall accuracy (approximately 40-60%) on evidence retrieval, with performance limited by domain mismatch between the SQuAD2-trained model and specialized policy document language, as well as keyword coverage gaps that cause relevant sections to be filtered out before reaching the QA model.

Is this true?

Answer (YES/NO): NO